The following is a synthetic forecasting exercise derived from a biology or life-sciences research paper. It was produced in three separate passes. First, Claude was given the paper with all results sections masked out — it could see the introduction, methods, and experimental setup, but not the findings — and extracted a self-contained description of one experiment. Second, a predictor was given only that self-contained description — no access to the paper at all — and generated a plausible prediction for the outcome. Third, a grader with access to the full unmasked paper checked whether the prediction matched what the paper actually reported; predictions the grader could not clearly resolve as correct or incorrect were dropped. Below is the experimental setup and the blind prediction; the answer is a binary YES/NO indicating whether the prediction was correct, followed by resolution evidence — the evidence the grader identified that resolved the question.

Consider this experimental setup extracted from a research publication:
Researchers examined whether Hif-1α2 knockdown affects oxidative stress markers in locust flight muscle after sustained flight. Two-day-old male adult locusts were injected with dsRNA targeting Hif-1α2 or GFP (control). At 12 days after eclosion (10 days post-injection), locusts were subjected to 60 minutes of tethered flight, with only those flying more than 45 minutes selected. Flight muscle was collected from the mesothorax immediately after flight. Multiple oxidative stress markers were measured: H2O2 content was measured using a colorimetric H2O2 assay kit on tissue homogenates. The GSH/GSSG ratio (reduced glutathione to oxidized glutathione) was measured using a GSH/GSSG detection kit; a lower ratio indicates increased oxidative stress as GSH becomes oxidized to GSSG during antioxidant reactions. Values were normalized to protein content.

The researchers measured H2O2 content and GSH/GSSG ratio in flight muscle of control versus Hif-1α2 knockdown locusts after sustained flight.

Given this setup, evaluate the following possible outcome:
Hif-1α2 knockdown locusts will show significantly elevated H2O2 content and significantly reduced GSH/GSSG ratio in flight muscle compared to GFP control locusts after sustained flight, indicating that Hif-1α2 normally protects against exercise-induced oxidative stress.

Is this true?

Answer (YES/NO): YES